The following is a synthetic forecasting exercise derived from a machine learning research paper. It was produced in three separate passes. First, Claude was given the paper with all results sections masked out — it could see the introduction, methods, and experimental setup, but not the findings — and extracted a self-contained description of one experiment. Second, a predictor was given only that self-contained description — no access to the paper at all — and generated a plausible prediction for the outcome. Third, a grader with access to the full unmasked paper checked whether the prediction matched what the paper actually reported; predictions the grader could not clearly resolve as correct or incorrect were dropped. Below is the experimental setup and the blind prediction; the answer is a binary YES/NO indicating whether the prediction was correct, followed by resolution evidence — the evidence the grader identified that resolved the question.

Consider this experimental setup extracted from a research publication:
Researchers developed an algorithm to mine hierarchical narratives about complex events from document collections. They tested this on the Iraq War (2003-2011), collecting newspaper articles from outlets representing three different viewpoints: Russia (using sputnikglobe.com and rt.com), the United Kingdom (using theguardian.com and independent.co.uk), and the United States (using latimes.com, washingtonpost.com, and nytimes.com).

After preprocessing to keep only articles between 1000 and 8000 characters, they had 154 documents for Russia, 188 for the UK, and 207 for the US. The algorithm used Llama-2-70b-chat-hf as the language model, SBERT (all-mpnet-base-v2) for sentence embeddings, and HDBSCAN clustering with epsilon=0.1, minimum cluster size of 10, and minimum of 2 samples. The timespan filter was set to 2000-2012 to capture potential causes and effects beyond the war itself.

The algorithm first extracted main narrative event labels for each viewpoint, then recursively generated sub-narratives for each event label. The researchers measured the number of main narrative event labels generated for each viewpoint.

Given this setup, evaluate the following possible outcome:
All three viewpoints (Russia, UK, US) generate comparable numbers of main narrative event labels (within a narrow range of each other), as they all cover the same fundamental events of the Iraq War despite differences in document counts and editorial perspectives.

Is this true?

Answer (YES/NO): NO